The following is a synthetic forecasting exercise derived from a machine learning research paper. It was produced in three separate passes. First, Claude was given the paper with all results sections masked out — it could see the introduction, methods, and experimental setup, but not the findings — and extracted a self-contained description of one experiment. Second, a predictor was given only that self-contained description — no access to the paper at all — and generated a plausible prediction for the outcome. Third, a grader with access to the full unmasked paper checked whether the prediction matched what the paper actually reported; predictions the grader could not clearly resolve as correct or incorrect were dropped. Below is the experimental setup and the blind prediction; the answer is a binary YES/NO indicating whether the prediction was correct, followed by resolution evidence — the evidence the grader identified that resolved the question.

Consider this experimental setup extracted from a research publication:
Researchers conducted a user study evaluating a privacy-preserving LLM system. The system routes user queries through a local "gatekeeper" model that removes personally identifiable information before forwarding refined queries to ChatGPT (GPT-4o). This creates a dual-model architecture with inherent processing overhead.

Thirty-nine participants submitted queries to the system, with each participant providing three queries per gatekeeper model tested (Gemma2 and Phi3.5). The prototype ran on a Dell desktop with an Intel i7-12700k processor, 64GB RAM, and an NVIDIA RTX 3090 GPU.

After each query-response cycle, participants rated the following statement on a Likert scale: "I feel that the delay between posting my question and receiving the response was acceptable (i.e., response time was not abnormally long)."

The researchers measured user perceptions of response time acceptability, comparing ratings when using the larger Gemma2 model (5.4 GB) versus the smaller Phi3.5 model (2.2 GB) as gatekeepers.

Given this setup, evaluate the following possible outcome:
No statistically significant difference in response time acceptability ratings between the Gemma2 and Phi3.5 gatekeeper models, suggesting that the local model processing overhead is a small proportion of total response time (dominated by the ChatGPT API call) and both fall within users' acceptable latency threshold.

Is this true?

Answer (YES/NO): YES